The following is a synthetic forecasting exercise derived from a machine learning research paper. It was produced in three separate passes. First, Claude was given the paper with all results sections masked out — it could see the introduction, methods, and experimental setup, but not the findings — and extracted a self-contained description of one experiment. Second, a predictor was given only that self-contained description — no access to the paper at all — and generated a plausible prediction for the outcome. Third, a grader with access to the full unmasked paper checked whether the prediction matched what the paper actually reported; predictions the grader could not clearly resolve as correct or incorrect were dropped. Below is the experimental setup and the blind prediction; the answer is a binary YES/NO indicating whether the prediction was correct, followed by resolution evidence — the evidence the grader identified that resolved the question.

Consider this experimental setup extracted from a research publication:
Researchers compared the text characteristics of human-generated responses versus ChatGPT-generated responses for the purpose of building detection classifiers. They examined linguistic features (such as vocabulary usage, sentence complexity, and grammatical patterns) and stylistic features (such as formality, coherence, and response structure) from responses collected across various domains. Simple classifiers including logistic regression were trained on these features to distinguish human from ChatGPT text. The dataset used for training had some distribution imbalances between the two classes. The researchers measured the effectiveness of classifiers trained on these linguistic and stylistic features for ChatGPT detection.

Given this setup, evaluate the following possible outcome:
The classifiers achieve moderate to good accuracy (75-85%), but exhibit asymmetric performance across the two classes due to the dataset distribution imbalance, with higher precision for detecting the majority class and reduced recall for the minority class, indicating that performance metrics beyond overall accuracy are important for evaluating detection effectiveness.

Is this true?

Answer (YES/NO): NO